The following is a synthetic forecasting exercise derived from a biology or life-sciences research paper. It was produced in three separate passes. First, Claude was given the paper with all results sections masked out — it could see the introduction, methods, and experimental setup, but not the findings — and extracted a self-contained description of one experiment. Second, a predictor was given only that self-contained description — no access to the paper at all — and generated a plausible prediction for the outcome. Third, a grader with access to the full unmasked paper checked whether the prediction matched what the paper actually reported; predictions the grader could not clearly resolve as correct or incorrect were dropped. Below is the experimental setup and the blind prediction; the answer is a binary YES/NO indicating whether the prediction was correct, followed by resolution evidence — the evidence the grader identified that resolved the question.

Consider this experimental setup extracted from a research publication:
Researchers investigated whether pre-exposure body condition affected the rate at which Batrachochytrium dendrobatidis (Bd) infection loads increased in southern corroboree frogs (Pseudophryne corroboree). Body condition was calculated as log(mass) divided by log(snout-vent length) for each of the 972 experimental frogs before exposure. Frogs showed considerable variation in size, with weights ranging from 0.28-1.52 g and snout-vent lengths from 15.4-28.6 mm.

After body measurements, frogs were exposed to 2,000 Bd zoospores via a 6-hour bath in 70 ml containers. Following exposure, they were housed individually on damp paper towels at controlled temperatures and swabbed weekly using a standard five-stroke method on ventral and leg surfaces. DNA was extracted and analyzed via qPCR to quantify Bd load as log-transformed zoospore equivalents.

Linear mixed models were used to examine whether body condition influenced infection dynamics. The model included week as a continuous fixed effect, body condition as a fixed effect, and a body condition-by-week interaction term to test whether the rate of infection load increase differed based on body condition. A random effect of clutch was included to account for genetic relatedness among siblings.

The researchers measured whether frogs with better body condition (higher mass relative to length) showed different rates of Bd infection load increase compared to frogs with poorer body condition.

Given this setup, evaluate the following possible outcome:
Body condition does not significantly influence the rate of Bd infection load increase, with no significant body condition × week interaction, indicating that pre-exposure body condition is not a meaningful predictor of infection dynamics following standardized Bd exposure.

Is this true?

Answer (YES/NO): NO